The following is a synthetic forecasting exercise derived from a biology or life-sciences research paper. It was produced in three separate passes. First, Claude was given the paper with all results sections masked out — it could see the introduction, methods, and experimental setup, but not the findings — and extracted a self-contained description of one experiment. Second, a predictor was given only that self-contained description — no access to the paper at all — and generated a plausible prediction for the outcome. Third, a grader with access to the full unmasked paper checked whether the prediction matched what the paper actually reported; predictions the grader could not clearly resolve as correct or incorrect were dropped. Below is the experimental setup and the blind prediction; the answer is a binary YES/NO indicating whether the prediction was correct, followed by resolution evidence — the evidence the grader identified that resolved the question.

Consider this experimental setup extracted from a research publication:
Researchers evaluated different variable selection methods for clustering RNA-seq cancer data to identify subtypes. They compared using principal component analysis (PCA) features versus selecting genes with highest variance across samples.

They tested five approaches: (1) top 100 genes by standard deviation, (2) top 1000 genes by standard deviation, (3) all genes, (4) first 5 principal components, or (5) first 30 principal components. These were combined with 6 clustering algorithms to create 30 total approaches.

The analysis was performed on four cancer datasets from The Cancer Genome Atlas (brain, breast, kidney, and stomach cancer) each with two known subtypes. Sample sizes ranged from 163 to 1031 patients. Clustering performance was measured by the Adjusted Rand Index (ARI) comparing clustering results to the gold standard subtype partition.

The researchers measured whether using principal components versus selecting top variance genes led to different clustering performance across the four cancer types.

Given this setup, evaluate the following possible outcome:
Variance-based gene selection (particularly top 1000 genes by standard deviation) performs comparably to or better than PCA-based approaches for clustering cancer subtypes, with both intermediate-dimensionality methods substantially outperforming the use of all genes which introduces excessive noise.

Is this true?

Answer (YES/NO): NO